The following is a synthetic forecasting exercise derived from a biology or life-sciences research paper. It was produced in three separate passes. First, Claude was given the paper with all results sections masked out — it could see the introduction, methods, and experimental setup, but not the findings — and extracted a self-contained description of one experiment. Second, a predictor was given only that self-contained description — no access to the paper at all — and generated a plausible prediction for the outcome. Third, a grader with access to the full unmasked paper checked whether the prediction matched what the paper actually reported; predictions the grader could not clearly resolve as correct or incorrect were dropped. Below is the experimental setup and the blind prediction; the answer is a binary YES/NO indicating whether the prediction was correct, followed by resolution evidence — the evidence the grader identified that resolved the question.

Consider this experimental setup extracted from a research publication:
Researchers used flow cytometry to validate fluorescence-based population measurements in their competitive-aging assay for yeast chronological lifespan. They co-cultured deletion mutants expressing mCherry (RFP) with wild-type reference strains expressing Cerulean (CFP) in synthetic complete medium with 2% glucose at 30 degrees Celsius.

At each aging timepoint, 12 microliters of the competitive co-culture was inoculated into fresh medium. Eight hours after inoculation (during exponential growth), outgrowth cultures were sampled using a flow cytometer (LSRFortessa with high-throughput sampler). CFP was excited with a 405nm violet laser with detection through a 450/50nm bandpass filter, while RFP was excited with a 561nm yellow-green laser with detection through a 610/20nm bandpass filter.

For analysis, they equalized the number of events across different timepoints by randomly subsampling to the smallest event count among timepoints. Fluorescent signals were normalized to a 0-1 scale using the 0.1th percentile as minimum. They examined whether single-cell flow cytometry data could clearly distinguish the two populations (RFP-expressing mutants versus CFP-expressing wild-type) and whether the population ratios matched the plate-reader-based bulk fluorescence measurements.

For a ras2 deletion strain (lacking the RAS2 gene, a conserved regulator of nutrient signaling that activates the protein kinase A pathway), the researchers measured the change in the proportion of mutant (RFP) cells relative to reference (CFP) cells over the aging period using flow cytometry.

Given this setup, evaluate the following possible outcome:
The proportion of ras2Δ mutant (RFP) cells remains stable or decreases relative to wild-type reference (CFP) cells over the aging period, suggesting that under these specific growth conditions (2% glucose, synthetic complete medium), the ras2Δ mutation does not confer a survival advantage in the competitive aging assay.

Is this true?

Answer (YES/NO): NO